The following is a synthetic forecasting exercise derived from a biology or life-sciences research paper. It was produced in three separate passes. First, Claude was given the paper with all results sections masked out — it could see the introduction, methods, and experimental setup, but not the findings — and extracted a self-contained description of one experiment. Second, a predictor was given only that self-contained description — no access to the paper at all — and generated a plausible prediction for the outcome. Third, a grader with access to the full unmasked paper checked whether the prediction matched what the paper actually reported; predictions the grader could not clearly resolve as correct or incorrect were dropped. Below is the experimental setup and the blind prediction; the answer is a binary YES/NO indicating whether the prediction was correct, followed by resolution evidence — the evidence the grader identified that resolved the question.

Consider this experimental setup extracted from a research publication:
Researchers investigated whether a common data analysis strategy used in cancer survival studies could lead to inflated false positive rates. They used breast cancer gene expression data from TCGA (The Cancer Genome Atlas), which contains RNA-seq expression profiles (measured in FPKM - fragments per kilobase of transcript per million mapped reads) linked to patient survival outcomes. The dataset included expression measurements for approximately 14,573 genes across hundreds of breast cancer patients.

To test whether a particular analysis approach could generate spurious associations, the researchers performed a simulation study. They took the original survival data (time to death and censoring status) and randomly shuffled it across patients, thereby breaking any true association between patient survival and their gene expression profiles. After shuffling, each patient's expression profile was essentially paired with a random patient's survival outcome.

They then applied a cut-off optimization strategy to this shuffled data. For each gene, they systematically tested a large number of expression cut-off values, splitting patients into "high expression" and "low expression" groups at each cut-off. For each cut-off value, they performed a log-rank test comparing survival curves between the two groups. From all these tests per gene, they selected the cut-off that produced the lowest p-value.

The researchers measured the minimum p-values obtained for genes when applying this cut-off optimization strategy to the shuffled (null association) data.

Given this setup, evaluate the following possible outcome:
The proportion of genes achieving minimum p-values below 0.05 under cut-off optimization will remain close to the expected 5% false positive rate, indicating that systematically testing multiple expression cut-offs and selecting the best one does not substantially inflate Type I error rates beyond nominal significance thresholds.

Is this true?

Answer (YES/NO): NO